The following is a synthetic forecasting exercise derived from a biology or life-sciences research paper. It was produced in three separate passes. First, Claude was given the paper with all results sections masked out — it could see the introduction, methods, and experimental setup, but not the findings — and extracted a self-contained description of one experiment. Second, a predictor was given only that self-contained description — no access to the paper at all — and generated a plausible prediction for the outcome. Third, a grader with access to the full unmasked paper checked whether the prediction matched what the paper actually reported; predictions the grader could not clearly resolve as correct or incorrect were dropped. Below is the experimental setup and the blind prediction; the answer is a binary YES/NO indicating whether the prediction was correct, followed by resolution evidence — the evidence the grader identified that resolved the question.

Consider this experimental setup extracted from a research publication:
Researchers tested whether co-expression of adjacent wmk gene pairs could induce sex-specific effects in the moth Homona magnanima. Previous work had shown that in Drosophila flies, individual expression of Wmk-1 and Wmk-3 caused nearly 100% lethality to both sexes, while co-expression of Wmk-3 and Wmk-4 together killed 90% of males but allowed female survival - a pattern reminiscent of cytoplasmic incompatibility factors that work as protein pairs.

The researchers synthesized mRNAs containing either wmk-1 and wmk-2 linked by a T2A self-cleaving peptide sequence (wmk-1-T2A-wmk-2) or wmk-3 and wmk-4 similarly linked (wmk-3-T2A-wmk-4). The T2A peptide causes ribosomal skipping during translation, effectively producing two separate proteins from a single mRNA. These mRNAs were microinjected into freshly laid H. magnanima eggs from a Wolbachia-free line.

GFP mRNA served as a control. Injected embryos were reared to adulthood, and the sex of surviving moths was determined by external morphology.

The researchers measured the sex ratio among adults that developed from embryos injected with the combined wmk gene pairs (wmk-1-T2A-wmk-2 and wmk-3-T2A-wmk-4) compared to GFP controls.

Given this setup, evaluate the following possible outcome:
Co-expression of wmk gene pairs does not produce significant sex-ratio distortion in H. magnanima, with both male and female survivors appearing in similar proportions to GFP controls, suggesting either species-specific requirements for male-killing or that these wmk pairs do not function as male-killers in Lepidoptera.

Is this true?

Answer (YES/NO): YES